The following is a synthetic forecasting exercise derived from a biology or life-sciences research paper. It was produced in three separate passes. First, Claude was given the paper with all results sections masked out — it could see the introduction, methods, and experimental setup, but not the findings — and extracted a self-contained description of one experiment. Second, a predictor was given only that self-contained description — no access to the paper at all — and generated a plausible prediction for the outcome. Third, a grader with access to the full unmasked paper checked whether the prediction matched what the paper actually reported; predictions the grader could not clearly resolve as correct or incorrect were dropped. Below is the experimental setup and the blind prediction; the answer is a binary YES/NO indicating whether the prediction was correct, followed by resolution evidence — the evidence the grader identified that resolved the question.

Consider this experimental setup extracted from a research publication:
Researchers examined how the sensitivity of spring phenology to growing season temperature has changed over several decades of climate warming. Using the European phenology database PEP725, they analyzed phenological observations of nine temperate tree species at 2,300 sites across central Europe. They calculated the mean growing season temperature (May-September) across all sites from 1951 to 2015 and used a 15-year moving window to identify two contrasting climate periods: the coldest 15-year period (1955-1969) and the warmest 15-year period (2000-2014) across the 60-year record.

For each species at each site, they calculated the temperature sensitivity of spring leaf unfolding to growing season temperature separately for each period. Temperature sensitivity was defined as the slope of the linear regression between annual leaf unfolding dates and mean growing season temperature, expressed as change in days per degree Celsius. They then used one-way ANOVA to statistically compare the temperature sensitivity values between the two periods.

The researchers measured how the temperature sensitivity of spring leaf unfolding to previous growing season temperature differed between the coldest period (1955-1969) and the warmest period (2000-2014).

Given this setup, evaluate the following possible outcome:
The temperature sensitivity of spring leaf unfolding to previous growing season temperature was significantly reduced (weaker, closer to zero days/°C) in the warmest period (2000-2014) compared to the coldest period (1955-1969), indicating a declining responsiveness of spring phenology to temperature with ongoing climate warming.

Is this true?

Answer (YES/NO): YES